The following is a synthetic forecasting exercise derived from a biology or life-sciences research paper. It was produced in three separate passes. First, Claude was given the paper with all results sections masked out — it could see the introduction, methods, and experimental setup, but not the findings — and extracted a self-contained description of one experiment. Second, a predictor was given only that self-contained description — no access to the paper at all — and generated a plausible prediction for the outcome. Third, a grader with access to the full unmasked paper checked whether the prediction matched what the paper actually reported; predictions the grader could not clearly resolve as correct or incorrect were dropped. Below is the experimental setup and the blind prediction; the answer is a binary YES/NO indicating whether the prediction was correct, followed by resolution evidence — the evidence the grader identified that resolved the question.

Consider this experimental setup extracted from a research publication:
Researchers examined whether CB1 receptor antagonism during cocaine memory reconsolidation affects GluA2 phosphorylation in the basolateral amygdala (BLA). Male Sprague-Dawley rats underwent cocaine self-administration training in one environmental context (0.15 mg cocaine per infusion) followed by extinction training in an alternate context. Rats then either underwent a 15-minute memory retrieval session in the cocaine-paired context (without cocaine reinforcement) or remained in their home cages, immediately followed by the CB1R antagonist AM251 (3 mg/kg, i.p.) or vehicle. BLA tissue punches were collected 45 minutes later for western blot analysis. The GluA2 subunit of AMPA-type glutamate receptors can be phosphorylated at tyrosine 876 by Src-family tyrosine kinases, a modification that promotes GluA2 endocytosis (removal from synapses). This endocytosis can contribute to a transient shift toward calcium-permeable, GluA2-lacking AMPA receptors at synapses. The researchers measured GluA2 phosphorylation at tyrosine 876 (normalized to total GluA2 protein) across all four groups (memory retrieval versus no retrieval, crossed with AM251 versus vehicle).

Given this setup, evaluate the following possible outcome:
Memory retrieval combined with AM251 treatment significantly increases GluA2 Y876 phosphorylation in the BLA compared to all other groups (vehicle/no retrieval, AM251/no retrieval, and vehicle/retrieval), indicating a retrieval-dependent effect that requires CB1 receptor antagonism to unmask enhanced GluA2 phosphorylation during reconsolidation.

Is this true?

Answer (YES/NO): NO